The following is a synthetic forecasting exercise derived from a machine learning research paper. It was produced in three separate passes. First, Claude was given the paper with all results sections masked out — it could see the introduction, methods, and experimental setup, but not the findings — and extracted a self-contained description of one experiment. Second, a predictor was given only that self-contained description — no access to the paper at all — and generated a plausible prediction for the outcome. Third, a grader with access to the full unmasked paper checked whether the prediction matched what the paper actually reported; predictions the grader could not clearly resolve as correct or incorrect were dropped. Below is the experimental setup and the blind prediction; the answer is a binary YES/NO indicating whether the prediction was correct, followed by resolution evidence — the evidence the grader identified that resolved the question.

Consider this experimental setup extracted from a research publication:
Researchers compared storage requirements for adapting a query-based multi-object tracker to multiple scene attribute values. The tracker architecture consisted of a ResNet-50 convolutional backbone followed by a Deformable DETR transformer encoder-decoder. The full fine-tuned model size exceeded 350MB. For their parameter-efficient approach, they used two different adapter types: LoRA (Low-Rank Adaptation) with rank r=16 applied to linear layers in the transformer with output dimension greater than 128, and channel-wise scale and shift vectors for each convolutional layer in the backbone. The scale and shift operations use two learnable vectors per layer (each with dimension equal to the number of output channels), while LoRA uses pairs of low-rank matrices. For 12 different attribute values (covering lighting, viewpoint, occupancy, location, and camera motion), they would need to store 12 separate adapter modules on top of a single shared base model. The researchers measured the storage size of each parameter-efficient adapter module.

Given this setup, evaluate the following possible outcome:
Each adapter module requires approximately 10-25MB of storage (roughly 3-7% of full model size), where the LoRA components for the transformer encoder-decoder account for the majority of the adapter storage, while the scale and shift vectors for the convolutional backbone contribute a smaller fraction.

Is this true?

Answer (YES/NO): NO